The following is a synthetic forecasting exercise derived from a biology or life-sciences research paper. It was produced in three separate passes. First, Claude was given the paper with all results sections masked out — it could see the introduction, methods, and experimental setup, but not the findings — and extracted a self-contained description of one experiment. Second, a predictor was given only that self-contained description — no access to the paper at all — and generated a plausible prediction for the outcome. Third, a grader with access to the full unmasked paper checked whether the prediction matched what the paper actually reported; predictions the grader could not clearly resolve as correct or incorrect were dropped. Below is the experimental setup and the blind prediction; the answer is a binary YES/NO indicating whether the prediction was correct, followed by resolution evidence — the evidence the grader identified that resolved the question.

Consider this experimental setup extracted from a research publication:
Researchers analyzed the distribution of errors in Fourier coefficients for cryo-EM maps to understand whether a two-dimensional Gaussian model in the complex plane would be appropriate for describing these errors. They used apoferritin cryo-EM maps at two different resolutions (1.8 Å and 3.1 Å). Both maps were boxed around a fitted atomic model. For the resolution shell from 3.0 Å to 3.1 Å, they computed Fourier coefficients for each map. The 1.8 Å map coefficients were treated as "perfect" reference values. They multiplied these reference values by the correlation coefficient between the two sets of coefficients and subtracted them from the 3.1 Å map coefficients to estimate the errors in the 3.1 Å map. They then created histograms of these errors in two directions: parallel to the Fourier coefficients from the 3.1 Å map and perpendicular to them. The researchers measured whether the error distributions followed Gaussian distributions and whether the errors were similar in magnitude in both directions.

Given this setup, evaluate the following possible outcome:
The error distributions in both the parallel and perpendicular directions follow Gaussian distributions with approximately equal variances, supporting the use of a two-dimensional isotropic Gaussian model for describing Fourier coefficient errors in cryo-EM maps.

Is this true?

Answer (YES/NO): NO